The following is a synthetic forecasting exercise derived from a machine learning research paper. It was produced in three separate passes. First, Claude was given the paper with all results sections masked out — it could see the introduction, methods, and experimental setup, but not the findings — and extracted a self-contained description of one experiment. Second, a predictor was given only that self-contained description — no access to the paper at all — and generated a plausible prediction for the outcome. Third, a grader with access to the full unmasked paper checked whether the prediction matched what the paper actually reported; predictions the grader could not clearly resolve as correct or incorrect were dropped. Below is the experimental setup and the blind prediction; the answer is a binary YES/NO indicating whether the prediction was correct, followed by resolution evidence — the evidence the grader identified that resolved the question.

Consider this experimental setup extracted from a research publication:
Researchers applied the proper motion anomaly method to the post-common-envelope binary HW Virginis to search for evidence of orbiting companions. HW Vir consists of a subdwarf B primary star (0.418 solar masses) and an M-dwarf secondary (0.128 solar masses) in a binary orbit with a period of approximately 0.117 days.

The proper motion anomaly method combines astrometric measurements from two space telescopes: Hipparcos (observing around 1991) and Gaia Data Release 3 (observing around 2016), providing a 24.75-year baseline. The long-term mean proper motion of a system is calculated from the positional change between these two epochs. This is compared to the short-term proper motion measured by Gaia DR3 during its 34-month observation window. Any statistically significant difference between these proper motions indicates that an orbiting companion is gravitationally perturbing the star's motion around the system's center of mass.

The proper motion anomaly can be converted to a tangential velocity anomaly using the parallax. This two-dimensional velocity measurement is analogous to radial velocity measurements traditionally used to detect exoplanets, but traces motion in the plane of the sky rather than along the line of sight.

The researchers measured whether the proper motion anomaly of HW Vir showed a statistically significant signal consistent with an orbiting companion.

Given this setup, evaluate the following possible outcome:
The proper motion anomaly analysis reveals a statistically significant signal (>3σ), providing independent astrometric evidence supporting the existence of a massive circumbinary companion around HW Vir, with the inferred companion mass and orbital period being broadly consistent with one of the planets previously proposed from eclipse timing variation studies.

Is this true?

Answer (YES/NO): NO